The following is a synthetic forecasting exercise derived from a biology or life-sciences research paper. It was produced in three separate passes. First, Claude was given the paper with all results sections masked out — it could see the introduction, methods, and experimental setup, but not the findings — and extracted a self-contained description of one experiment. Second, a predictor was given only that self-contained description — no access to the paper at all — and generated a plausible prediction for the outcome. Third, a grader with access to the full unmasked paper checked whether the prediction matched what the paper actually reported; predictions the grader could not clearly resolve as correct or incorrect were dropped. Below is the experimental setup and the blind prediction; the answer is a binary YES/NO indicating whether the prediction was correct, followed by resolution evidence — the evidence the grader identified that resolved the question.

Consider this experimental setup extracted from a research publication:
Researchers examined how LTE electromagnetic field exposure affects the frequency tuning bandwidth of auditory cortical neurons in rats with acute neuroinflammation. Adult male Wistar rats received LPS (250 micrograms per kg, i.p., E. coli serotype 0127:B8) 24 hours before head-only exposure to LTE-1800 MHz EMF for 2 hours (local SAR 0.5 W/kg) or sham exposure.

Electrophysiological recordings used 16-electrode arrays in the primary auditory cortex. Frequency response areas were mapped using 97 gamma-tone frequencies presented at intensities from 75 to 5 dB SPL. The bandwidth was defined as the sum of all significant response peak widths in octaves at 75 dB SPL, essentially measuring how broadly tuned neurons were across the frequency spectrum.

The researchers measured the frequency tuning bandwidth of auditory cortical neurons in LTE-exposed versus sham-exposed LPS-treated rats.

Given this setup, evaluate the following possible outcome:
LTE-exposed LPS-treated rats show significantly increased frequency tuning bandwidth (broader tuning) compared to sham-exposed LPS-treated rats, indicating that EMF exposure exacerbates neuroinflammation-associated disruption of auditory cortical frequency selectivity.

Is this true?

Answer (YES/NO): NO